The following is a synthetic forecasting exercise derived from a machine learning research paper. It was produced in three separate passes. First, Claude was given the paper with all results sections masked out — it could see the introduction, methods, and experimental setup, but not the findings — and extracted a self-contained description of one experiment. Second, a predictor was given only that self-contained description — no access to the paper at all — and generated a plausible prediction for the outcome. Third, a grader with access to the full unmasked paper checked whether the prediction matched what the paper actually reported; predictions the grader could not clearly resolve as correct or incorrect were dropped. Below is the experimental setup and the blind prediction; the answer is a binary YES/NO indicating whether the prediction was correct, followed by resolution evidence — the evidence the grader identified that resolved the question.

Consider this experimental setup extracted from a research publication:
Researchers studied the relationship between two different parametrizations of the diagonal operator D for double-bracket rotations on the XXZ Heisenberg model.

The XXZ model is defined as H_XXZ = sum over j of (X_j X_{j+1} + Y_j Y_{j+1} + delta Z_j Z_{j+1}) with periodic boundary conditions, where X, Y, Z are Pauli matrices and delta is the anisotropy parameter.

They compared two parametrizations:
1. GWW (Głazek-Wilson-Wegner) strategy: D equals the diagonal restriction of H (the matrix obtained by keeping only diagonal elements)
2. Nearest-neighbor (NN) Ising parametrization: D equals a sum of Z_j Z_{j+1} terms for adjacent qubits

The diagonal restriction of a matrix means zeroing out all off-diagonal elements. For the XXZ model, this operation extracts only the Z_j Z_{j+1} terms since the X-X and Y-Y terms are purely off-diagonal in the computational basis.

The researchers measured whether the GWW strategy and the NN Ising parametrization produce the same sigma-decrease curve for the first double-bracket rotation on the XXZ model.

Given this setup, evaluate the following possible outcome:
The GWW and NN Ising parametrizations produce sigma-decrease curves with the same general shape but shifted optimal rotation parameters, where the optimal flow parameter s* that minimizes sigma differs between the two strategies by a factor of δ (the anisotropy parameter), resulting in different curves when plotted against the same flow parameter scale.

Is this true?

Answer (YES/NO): NO